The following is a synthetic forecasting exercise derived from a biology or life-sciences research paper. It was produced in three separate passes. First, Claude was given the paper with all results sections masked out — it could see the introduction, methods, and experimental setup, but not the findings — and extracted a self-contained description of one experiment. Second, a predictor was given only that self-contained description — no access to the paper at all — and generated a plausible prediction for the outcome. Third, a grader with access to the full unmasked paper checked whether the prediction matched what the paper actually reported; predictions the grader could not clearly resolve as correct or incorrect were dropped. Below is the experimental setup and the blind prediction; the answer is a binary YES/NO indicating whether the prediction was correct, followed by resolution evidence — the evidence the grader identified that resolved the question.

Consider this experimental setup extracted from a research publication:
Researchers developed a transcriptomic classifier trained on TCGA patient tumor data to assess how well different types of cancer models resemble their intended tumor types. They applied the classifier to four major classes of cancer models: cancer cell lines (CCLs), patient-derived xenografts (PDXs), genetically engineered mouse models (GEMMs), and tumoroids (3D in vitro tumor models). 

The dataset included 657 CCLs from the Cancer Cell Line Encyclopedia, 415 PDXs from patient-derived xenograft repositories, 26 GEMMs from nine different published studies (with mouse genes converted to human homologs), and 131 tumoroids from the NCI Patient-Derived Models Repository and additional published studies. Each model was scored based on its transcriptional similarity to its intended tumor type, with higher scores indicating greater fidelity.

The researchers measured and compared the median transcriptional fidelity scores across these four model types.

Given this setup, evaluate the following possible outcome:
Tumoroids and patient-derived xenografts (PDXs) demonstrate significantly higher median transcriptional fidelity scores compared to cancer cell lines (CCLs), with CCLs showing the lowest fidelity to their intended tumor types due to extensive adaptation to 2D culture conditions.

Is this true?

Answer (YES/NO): NO